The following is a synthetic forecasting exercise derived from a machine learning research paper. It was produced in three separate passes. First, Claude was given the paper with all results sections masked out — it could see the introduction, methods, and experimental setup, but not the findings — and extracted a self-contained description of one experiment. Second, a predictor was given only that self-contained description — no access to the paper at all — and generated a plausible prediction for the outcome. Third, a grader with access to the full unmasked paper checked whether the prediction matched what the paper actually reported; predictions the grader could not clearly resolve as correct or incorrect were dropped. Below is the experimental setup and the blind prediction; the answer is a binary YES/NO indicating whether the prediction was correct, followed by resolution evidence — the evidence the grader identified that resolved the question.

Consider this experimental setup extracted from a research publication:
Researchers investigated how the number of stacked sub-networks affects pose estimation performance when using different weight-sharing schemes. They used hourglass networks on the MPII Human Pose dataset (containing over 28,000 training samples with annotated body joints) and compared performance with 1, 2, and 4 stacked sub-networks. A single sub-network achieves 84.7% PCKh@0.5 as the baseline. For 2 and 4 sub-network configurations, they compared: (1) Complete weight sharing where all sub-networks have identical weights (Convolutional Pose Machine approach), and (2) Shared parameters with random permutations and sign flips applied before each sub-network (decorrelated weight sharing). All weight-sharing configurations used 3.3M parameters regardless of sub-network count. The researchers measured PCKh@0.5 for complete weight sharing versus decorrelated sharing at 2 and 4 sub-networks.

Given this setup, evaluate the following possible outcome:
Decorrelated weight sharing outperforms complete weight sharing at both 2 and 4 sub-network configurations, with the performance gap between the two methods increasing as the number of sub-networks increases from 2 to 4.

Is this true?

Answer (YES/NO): YES